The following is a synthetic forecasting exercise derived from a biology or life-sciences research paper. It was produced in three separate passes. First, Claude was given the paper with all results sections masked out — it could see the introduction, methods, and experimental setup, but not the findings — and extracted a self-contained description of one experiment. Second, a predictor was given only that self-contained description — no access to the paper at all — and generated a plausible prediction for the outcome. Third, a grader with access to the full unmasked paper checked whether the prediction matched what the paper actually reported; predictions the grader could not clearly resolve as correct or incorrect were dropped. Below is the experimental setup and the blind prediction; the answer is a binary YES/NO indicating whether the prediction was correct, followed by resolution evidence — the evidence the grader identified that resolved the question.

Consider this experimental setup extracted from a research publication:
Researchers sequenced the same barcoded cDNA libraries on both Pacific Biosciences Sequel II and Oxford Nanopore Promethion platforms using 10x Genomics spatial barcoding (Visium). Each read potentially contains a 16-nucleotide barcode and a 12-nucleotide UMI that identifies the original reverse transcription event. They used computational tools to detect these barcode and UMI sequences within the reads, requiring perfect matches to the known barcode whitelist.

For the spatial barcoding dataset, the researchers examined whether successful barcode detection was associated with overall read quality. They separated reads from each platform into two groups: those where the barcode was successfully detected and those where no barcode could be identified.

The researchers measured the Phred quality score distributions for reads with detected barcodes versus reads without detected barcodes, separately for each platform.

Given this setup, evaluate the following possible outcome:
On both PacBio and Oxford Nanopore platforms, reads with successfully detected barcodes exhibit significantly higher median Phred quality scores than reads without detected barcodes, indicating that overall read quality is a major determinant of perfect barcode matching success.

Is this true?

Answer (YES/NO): NO